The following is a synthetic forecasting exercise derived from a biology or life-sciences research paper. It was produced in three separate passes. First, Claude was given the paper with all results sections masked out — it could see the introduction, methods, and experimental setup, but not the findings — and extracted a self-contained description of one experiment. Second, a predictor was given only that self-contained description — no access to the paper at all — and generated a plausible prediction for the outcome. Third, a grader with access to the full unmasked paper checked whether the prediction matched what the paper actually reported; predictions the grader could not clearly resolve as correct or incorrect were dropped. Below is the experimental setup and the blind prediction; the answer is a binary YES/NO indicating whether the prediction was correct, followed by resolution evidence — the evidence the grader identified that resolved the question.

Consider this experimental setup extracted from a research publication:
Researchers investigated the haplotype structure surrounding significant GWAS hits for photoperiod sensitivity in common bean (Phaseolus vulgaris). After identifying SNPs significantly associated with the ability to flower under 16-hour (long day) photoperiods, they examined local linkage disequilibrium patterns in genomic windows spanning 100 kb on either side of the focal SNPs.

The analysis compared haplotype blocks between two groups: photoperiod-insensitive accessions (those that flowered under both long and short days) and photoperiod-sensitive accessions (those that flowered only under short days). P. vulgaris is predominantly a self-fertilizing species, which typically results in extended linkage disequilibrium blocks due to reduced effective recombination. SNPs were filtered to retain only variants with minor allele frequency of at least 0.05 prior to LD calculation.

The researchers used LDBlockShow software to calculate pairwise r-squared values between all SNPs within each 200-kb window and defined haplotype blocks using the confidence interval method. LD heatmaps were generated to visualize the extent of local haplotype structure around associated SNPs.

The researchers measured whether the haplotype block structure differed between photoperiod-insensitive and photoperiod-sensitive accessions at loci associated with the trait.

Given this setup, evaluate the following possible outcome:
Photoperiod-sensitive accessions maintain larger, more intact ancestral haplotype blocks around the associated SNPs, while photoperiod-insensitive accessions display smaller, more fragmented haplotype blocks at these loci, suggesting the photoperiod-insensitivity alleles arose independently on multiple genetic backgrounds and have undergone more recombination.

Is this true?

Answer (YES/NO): NO